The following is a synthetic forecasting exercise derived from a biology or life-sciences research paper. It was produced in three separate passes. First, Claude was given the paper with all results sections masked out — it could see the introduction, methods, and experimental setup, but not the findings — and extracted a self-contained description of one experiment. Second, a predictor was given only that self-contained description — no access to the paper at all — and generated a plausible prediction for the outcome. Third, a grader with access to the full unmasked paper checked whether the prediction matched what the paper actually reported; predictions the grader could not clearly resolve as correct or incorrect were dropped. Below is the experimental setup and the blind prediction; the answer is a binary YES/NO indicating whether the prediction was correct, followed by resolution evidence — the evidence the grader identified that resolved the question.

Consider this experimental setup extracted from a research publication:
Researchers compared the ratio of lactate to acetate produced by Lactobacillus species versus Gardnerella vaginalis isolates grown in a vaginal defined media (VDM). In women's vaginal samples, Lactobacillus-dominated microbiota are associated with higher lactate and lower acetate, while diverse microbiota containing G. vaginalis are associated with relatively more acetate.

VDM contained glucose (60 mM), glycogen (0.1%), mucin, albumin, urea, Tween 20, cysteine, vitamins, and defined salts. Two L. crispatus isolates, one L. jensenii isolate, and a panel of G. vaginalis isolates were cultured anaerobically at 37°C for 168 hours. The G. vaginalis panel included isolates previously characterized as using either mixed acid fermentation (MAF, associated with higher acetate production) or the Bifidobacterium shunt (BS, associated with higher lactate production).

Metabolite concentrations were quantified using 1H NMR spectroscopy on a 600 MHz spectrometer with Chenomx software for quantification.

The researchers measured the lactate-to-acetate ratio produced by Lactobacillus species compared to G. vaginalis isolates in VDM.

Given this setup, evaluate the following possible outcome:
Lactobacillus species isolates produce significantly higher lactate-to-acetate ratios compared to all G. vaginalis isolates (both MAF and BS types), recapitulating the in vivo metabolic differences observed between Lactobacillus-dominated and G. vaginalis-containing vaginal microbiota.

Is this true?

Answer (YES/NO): YES